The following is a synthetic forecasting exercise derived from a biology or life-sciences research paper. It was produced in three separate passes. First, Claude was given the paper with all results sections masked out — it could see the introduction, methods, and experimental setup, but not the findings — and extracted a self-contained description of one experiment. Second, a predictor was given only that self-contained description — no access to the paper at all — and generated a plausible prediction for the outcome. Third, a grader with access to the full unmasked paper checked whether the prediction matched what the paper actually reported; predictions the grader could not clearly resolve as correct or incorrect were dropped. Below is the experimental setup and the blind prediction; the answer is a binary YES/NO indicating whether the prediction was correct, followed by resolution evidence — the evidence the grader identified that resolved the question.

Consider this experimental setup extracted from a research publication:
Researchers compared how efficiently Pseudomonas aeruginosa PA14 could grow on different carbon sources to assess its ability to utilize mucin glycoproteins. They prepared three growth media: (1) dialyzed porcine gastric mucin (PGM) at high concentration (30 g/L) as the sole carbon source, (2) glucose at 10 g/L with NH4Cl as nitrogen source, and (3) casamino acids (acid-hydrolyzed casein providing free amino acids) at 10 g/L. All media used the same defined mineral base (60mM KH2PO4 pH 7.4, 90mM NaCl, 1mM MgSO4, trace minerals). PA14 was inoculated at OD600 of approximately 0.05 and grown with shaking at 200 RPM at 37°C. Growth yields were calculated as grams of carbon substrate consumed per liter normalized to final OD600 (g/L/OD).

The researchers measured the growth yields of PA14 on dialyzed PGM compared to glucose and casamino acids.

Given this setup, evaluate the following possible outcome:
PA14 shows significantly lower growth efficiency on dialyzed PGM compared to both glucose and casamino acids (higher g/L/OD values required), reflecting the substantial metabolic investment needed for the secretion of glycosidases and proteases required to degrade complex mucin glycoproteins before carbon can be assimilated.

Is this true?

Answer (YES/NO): YES